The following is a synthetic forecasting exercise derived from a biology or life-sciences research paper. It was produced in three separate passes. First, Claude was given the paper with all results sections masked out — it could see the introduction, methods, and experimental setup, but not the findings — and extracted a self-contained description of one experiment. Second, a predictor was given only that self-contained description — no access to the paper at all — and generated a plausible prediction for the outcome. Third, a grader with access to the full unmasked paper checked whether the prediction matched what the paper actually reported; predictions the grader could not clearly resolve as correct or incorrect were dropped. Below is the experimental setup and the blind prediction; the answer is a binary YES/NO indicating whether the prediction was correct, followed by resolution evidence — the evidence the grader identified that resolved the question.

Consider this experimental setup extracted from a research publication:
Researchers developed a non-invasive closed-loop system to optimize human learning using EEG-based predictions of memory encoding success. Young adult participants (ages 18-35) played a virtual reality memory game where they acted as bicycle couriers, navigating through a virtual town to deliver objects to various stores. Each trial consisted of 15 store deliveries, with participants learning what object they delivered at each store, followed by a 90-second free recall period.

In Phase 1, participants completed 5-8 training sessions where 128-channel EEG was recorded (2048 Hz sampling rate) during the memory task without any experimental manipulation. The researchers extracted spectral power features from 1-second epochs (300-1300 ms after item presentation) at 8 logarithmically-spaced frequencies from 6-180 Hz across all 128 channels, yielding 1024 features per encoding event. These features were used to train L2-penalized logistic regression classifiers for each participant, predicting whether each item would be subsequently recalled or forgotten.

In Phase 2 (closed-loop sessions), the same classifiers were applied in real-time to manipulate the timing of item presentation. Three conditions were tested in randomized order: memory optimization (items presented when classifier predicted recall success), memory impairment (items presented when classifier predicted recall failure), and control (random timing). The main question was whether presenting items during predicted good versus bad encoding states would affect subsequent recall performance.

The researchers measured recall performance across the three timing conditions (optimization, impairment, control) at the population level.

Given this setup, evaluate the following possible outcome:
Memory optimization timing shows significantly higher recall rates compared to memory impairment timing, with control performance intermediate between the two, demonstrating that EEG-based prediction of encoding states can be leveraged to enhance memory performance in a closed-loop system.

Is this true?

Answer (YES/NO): NO